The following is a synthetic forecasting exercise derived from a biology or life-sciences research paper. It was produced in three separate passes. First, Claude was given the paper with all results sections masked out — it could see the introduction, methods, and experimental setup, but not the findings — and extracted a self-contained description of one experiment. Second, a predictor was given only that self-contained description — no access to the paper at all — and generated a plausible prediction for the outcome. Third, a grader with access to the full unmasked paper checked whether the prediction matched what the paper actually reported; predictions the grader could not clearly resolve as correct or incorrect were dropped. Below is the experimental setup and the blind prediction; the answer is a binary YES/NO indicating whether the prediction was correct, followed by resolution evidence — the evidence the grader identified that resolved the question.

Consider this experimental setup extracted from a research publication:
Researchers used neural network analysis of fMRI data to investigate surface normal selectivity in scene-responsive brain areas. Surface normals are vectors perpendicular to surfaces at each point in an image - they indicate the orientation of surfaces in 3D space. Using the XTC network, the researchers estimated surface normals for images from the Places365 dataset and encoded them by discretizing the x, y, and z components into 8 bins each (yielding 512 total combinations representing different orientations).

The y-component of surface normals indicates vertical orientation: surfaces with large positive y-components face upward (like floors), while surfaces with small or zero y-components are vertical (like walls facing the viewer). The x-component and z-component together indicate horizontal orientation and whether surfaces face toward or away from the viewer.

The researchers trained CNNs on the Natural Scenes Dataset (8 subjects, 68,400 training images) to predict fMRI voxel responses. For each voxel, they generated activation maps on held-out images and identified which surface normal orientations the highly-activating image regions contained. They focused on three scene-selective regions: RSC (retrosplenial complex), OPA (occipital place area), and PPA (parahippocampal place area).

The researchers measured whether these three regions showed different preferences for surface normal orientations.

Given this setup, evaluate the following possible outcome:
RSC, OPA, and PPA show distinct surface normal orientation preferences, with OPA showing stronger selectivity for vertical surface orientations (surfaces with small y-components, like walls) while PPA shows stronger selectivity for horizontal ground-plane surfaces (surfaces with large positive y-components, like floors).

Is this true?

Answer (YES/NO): NO